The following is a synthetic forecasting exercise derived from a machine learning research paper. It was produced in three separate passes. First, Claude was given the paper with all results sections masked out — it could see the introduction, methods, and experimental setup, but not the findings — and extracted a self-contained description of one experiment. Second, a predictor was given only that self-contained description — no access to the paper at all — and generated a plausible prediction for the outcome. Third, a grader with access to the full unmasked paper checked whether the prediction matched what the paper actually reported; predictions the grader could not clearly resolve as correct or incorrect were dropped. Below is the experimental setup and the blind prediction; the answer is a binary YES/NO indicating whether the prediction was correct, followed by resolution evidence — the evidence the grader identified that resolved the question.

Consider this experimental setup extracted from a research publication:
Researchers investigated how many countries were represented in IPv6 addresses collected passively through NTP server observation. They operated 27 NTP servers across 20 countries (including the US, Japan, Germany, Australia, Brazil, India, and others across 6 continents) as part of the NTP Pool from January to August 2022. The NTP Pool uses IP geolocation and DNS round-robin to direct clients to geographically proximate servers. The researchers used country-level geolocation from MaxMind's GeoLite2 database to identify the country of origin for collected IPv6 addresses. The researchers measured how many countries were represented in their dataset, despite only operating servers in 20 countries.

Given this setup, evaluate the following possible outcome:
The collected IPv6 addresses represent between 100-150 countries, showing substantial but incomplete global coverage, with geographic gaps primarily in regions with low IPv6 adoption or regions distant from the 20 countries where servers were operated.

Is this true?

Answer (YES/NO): NO